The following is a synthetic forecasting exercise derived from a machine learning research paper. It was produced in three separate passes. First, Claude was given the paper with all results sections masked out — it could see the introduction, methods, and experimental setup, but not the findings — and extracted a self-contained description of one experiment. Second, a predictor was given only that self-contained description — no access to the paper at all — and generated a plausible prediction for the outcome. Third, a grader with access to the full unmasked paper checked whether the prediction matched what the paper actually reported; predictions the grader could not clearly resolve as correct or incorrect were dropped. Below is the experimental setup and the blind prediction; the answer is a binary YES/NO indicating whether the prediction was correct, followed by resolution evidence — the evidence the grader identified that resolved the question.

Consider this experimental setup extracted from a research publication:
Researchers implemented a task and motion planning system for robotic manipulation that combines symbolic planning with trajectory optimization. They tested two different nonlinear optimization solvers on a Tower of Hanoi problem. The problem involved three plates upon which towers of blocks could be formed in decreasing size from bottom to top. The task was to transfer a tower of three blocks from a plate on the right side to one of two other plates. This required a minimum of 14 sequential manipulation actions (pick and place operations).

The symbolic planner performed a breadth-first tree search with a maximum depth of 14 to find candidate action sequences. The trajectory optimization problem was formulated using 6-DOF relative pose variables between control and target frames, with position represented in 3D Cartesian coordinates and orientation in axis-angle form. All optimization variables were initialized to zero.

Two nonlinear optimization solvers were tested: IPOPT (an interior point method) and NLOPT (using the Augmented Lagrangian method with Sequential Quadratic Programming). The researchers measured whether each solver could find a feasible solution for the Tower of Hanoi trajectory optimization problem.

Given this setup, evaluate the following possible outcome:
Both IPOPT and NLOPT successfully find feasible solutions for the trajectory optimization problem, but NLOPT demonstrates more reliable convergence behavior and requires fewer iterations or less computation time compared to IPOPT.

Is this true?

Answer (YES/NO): NO